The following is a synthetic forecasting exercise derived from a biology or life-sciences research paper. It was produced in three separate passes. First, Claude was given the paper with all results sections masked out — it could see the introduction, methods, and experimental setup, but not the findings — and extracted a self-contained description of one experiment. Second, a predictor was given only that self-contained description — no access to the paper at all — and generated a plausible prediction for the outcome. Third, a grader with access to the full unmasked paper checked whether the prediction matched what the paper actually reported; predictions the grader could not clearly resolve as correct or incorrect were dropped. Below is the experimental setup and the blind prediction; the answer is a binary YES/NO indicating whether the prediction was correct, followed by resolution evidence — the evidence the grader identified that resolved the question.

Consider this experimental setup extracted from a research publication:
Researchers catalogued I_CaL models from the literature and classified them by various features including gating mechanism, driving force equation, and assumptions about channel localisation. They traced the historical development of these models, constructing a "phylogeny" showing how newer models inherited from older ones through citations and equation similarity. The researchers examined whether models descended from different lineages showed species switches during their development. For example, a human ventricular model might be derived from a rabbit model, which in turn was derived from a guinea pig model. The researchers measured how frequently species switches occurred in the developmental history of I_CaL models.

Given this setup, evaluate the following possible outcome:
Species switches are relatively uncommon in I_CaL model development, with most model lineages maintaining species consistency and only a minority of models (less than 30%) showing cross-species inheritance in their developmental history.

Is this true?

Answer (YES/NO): NO